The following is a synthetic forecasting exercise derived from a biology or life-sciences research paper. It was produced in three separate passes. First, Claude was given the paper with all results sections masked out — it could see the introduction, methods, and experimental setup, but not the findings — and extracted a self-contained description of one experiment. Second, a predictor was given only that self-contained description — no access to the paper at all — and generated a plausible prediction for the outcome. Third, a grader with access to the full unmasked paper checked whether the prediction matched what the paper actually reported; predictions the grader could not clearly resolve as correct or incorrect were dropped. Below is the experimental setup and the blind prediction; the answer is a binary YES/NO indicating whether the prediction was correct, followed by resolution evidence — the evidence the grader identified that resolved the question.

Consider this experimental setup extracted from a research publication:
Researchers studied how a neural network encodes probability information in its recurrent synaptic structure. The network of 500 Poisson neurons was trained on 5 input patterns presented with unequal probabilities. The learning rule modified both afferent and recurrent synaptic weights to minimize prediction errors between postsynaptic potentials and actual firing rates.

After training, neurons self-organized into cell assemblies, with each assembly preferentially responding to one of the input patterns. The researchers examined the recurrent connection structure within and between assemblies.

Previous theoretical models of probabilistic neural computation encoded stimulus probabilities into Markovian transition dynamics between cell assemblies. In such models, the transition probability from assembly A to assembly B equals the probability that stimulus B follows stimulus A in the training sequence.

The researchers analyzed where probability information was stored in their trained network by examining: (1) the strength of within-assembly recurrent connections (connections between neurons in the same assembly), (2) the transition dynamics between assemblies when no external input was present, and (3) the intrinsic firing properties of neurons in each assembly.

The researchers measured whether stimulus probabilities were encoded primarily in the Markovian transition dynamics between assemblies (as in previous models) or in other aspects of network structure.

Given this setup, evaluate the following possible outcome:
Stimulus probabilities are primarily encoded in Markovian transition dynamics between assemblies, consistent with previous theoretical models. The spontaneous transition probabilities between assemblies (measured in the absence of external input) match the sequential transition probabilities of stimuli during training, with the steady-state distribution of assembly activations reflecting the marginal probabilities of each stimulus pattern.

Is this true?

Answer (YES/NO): NO